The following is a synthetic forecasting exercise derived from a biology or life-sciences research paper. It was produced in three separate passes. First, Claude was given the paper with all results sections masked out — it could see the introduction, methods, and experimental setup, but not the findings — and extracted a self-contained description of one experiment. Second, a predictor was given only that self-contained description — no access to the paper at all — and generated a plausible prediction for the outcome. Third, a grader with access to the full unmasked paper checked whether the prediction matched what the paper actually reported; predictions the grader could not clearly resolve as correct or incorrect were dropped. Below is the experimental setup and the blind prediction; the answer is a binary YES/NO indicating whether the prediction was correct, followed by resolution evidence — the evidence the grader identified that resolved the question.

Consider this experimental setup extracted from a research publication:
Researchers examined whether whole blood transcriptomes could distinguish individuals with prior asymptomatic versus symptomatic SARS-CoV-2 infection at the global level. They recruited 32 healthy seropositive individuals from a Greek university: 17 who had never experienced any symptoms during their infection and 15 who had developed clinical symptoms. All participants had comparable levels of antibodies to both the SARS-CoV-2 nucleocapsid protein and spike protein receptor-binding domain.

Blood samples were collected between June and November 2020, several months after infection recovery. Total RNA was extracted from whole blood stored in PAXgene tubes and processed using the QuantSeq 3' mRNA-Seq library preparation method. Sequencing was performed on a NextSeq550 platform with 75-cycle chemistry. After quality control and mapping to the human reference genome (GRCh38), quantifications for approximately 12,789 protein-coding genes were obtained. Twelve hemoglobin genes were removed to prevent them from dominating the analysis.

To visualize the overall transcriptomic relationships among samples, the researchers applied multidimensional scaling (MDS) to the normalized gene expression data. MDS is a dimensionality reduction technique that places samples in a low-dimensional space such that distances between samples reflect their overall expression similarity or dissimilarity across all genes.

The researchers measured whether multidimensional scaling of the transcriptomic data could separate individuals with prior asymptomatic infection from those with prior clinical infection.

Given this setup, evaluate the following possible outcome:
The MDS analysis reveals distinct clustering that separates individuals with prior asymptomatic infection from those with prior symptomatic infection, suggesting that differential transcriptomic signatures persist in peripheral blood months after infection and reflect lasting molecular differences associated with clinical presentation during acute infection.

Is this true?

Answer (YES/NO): NO